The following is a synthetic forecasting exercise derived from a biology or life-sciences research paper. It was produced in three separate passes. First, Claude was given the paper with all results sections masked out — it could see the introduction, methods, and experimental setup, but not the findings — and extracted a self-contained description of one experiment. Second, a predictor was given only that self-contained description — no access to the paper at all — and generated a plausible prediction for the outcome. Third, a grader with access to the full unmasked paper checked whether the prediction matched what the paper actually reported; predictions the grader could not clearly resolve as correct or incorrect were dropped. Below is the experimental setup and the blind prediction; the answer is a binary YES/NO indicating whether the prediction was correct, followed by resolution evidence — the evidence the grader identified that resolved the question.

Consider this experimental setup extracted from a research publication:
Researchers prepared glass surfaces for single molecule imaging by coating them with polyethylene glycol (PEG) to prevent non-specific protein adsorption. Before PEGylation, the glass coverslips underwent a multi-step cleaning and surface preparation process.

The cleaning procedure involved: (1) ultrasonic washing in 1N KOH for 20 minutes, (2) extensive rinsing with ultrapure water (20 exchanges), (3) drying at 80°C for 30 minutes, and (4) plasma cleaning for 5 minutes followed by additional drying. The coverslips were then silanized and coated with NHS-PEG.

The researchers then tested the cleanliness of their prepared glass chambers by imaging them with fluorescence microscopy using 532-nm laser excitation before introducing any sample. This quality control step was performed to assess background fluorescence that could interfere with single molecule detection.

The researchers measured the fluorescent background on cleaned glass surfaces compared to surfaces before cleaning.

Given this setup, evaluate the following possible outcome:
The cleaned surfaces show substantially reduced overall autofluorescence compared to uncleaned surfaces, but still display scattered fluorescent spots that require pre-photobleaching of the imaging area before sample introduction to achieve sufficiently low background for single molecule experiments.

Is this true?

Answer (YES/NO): YES